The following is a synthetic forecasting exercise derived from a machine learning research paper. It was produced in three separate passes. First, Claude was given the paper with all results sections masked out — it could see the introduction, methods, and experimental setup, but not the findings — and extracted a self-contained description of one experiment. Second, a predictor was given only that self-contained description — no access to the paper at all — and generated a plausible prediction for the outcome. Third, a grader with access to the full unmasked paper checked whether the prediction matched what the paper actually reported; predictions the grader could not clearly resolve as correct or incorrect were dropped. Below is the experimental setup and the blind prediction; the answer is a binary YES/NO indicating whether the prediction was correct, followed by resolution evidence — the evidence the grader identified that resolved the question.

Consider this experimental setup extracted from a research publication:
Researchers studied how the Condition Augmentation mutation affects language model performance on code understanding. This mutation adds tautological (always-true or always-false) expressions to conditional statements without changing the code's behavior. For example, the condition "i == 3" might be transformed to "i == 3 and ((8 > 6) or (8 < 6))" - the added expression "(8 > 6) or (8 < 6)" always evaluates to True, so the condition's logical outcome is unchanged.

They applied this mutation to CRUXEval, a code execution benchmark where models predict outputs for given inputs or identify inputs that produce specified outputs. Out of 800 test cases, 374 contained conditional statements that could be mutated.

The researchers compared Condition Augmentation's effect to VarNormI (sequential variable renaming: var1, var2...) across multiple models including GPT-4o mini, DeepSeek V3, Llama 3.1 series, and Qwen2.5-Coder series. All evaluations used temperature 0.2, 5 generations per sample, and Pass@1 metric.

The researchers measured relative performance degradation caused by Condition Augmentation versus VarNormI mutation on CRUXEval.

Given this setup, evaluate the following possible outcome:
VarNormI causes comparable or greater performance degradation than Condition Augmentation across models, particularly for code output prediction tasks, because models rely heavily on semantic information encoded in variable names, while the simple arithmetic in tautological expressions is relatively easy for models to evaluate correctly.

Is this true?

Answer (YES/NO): NO